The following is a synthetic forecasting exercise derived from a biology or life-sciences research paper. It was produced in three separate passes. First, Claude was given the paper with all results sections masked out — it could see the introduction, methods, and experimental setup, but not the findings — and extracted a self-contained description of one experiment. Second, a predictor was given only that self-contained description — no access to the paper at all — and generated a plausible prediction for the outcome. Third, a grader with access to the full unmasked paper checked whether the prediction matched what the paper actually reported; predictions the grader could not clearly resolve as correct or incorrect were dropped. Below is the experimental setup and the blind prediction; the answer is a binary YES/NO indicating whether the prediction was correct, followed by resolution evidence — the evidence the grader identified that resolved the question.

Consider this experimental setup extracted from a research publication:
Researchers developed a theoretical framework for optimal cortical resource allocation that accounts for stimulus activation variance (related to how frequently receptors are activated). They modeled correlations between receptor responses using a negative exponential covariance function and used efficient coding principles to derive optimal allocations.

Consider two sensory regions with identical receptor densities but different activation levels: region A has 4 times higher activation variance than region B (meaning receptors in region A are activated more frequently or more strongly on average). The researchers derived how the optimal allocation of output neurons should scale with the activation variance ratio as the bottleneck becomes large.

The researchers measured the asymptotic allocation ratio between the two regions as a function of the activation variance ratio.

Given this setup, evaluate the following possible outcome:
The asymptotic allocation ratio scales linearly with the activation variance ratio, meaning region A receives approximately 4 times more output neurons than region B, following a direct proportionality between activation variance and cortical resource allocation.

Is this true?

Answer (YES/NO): YES